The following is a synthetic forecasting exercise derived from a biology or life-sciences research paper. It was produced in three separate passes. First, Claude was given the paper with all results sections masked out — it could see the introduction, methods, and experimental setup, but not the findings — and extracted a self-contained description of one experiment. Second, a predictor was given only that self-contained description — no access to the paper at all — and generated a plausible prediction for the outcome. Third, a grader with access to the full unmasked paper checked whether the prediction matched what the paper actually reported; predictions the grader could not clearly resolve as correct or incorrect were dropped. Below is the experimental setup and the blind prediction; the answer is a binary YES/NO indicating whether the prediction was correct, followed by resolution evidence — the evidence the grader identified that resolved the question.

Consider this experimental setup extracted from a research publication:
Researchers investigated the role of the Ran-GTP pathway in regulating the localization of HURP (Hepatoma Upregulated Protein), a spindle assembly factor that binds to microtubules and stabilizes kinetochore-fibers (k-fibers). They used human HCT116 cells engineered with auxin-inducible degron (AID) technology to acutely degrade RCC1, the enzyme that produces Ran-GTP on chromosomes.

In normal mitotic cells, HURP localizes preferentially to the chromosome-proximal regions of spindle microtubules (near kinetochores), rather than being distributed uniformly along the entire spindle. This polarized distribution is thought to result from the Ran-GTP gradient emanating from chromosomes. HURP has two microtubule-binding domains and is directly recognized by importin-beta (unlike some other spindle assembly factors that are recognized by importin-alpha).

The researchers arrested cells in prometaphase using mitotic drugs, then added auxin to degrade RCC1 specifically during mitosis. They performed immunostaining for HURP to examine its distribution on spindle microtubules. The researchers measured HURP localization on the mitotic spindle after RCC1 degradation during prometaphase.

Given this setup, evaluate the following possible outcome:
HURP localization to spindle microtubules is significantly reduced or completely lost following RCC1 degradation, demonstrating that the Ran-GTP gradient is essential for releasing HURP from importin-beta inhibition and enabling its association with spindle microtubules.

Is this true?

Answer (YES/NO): NO